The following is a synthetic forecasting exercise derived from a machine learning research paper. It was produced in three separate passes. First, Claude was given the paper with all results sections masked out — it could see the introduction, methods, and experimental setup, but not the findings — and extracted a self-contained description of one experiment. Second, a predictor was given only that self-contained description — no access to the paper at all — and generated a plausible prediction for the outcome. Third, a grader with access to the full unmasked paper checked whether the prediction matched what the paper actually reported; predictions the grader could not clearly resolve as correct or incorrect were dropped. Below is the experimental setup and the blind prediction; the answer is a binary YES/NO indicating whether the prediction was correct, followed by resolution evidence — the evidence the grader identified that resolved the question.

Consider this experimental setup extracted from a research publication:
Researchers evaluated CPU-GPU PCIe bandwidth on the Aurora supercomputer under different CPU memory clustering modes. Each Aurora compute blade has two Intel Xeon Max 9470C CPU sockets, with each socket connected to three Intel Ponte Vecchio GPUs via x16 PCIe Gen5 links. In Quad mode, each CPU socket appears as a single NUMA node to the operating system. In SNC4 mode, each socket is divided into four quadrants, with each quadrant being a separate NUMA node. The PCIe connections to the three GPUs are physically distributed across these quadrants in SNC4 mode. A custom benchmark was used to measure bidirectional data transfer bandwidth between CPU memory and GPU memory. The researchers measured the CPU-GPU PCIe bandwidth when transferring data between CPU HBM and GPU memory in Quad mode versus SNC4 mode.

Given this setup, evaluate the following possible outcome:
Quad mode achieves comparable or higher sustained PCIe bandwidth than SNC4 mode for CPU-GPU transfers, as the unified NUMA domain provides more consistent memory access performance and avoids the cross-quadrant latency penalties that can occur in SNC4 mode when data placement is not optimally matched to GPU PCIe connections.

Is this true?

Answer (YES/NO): YES